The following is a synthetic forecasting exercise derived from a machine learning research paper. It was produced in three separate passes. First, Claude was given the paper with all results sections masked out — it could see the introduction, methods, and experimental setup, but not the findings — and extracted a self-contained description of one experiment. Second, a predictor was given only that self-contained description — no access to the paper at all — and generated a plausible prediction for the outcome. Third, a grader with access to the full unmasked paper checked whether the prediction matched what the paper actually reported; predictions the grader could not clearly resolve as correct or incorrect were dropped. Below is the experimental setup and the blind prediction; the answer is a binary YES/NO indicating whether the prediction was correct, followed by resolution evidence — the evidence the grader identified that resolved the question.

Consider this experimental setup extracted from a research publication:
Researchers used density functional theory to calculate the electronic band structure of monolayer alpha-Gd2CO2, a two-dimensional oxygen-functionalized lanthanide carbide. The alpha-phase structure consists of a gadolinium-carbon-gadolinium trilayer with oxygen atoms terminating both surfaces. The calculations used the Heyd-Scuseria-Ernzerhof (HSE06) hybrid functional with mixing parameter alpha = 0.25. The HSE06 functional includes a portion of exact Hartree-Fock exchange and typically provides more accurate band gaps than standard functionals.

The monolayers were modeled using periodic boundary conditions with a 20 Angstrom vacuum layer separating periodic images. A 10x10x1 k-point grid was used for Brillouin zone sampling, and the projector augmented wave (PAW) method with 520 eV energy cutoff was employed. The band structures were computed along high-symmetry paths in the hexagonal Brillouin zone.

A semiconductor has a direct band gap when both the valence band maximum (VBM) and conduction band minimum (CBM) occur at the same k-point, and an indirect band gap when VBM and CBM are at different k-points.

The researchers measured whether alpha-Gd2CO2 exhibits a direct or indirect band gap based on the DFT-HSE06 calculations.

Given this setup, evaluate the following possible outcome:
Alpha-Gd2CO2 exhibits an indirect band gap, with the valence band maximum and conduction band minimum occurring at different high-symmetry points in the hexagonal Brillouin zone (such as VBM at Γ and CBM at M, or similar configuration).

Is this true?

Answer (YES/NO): YES